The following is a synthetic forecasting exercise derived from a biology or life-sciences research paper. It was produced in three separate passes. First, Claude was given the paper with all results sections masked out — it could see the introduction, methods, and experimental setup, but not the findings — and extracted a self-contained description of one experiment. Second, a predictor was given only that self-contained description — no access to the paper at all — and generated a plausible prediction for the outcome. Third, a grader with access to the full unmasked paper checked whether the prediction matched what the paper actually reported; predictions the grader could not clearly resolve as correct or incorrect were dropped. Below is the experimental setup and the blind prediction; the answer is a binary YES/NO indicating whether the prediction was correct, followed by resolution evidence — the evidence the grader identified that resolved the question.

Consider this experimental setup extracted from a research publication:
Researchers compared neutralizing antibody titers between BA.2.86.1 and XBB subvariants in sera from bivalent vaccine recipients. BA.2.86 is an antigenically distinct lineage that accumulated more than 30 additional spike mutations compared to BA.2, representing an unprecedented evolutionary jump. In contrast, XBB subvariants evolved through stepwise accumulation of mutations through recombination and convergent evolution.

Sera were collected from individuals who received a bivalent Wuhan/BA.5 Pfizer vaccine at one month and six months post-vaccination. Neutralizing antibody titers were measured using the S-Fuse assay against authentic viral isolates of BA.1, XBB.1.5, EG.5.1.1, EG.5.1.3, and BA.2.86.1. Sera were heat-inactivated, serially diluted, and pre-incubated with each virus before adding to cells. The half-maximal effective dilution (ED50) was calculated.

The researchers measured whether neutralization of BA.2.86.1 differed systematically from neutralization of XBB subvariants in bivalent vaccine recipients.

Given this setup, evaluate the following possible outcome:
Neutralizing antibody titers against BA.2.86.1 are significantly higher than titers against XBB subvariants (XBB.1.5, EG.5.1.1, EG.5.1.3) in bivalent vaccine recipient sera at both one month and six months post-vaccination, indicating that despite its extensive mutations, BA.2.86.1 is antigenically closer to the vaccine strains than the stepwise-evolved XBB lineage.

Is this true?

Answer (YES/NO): NO